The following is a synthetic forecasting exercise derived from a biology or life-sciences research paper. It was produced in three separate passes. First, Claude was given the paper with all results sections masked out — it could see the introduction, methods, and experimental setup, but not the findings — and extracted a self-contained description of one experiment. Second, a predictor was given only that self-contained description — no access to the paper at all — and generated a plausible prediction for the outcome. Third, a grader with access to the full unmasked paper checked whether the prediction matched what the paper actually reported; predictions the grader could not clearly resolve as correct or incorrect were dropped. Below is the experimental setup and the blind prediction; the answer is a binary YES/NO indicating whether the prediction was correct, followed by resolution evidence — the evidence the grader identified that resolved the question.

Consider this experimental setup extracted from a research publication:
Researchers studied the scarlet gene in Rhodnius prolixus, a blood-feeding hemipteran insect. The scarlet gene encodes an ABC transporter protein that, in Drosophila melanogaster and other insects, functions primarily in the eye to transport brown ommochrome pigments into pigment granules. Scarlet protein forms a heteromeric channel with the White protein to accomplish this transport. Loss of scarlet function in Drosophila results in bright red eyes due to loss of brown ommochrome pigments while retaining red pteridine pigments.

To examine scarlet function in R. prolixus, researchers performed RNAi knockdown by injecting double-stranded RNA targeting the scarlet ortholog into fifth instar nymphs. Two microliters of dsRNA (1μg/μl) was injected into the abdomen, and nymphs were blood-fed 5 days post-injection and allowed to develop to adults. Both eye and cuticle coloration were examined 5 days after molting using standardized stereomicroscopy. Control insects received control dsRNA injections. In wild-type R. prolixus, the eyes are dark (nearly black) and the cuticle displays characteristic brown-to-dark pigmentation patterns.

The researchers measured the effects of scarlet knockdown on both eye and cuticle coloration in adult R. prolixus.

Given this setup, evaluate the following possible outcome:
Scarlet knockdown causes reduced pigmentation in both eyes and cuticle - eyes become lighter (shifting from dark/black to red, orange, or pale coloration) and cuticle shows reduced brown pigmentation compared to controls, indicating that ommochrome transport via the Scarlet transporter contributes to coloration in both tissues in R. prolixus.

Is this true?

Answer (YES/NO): NO